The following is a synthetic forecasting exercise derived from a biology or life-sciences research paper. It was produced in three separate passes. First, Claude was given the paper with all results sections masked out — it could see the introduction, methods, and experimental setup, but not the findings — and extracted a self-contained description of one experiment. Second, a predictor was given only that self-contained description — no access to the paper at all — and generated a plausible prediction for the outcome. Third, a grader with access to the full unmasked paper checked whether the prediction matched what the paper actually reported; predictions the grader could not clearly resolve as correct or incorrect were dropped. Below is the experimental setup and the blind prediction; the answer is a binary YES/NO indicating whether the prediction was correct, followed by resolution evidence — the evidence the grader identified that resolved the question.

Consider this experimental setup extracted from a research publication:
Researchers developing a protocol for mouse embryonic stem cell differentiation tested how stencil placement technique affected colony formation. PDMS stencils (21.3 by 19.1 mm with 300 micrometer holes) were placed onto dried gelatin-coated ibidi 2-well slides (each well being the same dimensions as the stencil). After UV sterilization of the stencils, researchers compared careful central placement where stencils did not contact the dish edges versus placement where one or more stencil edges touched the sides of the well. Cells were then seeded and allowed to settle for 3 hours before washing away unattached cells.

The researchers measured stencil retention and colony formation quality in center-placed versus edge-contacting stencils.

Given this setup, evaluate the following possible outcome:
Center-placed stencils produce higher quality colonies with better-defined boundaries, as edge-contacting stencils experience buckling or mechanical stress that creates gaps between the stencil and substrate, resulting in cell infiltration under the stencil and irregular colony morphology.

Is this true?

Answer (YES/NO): YES